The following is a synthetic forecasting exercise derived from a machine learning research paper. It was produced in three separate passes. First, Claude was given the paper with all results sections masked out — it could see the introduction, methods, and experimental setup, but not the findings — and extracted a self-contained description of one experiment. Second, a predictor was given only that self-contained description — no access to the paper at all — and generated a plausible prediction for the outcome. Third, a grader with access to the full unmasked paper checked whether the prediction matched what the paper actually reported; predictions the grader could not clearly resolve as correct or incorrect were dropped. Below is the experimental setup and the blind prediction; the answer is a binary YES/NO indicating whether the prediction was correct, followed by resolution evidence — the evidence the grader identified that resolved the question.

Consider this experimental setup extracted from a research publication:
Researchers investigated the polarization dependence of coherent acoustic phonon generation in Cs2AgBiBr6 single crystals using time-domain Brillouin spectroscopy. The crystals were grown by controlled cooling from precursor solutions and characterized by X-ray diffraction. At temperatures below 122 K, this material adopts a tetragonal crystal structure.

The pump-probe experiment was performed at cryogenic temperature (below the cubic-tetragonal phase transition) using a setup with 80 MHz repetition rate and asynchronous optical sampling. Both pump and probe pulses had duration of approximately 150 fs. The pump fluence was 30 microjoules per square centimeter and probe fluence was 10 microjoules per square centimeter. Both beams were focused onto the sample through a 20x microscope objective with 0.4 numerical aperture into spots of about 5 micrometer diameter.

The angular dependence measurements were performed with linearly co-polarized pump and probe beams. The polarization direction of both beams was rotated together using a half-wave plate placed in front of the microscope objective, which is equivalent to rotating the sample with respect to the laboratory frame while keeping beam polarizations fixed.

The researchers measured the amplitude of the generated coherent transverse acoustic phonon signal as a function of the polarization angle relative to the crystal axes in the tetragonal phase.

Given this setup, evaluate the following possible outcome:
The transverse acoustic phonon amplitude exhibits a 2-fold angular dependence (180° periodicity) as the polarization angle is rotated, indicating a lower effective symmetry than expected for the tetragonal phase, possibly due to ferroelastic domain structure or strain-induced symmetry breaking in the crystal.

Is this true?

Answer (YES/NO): YES